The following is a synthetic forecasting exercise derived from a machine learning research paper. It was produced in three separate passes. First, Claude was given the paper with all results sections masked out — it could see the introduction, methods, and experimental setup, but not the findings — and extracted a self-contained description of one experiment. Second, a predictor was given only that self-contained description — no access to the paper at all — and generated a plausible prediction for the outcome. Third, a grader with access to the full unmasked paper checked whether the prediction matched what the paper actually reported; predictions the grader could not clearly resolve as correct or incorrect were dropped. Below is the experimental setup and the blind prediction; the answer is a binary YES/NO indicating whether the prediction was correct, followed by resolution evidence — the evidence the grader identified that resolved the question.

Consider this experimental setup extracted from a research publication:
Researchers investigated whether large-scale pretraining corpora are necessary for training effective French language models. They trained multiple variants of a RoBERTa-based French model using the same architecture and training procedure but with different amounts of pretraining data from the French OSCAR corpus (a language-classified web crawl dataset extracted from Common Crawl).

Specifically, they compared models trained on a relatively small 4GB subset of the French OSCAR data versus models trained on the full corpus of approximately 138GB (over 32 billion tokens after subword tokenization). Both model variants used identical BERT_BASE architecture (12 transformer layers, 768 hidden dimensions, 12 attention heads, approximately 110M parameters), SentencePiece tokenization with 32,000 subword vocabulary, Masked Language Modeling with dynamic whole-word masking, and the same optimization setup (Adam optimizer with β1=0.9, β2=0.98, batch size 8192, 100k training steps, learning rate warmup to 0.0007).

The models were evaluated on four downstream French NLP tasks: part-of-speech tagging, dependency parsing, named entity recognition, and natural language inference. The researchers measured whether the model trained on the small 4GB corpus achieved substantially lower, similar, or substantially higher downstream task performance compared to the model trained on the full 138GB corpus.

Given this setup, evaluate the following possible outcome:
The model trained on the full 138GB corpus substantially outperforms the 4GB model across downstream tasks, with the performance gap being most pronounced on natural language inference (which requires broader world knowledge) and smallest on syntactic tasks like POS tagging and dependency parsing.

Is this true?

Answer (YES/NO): NO